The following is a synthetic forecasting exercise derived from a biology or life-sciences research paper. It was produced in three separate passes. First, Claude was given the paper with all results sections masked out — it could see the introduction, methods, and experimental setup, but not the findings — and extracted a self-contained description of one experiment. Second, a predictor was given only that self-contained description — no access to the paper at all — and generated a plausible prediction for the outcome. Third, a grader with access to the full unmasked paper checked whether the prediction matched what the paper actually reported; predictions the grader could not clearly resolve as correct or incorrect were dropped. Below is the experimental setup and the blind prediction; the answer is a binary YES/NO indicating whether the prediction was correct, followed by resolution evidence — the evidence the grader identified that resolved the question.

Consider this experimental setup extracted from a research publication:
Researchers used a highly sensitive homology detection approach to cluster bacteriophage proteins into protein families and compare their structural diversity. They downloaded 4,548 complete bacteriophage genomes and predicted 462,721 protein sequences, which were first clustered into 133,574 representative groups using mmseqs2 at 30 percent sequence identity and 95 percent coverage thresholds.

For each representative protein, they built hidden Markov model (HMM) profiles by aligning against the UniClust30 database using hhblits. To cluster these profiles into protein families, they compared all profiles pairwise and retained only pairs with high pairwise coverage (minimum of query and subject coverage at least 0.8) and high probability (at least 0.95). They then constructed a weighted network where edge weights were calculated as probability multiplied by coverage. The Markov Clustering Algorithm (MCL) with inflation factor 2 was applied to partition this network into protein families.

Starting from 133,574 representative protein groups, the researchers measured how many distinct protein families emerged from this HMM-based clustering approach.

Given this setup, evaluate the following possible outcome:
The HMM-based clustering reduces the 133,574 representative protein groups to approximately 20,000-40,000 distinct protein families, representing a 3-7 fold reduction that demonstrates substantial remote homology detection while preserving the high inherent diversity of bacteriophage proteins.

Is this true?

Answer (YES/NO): NO